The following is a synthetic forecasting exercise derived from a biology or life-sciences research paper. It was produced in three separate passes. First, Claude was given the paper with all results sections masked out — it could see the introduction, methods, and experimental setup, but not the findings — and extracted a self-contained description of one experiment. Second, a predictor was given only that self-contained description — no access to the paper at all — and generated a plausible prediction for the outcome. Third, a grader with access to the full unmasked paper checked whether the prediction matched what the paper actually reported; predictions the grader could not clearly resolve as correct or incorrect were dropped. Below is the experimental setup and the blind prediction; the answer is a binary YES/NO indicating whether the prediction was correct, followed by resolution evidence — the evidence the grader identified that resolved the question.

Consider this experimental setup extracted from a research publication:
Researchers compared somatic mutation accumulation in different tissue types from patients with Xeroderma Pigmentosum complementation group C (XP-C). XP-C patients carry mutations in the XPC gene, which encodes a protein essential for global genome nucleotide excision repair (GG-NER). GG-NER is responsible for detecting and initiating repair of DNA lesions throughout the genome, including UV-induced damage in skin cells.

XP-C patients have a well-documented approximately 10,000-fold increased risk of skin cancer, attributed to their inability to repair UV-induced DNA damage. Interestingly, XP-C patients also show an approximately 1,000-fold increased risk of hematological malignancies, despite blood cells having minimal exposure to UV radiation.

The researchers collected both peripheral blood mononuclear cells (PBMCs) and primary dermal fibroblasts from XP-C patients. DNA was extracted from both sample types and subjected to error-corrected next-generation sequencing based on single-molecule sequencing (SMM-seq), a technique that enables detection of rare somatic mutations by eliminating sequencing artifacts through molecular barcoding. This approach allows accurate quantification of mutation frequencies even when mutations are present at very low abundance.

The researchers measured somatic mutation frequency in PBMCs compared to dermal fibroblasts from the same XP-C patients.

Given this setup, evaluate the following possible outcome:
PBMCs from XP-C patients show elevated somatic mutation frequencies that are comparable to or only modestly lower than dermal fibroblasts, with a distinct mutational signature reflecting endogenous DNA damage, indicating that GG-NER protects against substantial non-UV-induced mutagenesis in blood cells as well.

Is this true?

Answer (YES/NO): NO